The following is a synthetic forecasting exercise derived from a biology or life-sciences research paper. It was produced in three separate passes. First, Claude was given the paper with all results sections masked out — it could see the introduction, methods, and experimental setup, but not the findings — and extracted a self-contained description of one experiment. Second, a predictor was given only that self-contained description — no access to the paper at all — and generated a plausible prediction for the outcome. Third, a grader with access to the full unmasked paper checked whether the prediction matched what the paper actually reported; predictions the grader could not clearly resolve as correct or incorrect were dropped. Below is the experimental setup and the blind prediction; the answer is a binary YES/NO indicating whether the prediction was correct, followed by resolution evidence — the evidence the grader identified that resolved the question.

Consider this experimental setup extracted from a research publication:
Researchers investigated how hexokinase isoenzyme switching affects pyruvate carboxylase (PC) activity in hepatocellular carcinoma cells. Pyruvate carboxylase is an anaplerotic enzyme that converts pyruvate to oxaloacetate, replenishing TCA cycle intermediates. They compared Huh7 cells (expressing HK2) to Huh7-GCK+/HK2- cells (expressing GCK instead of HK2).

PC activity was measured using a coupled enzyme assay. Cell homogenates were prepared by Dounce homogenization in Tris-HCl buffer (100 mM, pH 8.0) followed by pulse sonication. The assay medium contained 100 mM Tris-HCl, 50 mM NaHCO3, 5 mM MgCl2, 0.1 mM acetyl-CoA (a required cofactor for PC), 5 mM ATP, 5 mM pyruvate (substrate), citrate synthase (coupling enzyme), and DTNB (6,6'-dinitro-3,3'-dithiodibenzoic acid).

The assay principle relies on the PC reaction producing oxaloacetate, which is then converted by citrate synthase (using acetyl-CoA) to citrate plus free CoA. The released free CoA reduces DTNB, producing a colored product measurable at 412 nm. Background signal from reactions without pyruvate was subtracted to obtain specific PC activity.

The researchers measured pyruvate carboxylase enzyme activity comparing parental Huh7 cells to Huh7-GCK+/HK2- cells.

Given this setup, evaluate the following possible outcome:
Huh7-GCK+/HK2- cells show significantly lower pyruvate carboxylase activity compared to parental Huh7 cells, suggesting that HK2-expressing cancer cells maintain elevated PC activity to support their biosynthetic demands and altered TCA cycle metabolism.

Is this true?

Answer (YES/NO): NO